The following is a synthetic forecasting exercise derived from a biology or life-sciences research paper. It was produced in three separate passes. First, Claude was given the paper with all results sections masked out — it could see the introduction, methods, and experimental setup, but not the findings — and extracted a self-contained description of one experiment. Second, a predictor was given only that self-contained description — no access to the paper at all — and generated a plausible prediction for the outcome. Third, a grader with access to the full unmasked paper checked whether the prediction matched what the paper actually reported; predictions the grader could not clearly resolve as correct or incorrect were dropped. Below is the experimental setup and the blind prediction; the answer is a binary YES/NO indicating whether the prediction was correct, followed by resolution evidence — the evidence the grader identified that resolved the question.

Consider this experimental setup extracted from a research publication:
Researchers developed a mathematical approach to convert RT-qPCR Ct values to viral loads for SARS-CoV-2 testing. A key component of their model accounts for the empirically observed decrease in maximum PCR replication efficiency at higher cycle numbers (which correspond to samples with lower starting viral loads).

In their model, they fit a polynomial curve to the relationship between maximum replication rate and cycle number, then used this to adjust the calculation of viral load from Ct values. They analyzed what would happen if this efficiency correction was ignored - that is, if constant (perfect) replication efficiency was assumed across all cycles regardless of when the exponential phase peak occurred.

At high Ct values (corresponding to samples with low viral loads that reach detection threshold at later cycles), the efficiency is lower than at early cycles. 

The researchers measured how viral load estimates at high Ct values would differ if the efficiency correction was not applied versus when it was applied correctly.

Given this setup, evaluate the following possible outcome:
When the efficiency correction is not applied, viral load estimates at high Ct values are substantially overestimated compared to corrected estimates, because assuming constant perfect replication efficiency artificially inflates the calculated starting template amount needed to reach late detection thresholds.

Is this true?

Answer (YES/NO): NO